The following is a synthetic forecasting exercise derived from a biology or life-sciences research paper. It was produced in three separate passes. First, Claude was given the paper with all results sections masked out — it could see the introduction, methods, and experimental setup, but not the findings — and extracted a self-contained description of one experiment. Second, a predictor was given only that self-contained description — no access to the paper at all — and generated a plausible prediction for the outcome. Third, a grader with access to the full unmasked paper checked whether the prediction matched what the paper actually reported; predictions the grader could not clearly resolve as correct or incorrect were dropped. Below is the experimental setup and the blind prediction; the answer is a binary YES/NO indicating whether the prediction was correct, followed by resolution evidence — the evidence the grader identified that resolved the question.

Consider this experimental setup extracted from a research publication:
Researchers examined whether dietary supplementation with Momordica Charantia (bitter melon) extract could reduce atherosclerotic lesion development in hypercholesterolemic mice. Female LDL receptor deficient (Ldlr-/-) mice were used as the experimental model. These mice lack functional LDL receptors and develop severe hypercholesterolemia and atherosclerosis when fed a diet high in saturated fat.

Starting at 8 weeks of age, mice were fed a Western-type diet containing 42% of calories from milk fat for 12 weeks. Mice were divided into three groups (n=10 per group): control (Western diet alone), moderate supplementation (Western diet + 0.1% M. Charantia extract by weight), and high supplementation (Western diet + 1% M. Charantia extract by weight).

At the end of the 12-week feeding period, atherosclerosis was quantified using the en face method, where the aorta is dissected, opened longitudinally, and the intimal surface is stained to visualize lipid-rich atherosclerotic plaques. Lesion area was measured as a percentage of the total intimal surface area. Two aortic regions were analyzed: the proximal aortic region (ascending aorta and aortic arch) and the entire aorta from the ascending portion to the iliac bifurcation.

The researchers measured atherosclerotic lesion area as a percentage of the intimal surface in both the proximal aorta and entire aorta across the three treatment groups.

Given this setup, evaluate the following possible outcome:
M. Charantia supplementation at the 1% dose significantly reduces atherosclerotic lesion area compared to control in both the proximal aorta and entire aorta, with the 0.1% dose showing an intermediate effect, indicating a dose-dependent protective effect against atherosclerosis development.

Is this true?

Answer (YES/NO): NO